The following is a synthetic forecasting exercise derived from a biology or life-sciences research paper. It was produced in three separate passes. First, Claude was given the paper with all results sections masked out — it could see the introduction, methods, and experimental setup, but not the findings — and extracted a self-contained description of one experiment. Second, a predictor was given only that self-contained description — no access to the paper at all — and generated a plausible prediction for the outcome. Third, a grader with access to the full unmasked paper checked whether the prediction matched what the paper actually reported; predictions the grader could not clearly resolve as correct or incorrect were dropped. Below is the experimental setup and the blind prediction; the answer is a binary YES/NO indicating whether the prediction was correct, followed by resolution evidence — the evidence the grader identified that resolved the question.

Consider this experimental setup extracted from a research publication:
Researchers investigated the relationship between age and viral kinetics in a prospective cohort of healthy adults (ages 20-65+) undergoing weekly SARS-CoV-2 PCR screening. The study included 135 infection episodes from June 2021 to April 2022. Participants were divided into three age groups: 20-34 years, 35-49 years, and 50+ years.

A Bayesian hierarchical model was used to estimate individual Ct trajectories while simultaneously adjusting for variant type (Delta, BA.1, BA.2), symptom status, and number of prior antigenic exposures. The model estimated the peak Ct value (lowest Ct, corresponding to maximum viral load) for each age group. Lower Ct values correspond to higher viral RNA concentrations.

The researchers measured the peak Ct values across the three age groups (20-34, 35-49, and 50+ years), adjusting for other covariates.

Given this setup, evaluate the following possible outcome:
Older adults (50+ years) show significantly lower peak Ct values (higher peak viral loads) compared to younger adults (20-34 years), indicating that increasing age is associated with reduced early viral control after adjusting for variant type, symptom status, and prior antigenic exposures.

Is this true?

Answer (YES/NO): NO